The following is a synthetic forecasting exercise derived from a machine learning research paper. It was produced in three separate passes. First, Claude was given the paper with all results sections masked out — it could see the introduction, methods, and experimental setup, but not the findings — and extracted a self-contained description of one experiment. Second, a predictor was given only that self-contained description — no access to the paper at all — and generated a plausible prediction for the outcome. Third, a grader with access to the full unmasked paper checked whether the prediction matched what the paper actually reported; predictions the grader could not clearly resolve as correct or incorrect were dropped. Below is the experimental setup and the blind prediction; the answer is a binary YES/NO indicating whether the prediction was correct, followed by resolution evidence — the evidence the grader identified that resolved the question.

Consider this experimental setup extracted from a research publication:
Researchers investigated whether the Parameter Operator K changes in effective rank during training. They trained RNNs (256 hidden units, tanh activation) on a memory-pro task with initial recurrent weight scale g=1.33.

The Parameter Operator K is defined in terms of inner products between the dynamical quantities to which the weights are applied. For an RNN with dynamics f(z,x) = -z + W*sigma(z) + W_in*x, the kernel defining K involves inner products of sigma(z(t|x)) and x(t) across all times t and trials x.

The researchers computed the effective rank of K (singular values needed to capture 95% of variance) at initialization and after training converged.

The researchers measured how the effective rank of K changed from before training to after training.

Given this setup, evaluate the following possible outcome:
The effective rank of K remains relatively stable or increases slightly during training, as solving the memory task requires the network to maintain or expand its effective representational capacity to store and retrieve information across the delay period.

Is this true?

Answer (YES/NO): YES